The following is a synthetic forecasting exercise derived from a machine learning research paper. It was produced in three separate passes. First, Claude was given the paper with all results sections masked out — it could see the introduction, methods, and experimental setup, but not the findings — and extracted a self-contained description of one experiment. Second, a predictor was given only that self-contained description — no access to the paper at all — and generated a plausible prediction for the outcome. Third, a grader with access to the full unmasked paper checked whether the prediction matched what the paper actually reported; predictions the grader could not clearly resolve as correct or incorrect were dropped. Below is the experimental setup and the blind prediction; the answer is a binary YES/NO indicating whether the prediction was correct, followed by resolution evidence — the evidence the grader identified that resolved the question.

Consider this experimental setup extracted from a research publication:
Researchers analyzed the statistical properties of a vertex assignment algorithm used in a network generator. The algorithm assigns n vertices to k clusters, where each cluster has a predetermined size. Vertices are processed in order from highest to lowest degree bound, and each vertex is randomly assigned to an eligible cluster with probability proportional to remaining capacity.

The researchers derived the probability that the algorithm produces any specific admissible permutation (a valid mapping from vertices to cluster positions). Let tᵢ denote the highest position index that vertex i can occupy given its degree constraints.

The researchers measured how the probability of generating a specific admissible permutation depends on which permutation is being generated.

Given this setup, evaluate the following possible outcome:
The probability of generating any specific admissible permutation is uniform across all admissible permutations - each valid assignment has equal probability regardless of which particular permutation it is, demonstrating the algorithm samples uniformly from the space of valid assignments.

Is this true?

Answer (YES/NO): YES